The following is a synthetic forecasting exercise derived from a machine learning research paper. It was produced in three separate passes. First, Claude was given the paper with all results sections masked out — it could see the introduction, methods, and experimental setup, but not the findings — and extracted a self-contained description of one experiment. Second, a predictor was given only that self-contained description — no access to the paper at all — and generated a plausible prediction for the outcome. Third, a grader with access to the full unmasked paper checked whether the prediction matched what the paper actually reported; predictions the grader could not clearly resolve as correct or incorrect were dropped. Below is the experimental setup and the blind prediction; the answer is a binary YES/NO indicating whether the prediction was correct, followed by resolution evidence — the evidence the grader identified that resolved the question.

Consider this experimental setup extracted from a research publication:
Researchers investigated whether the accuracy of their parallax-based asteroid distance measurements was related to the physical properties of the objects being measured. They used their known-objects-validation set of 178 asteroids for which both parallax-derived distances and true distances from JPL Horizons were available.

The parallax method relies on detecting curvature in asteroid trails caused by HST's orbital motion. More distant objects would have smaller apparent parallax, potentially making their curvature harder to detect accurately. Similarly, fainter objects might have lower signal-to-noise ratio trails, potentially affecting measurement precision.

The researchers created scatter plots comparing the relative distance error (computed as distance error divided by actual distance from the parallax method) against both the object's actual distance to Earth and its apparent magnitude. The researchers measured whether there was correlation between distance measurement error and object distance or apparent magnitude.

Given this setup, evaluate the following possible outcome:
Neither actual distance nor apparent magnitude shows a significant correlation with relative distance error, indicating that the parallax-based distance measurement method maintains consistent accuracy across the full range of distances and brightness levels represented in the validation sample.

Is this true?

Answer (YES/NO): NO